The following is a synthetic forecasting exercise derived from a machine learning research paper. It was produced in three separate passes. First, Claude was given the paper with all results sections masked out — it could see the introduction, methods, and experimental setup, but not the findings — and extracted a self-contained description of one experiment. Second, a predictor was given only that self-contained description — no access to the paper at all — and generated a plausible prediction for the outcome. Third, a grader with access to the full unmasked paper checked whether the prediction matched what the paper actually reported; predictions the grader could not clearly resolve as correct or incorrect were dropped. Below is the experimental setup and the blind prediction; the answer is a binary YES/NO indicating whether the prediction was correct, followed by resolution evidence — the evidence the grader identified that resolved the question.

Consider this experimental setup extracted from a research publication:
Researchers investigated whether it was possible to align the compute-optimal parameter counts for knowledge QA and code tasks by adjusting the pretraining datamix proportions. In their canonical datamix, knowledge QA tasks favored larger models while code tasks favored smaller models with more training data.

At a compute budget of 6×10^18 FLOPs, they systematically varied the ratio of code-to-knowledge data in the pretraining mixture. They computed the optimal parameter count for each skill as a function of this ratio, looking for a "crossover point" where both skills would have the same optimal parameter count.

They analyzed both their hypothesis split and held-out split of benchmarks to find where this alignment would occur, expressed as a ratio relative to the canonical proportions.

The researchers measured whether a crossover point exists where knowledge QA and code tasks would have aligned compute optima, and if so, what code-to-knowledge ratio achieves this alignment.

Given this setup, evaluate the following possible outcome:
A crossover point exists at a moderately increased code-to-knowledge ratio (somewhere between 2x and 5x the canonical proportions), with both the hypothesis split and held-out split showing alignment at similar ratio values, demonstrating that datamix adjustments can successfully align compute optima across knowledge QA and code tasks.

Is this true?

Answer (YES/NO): YES